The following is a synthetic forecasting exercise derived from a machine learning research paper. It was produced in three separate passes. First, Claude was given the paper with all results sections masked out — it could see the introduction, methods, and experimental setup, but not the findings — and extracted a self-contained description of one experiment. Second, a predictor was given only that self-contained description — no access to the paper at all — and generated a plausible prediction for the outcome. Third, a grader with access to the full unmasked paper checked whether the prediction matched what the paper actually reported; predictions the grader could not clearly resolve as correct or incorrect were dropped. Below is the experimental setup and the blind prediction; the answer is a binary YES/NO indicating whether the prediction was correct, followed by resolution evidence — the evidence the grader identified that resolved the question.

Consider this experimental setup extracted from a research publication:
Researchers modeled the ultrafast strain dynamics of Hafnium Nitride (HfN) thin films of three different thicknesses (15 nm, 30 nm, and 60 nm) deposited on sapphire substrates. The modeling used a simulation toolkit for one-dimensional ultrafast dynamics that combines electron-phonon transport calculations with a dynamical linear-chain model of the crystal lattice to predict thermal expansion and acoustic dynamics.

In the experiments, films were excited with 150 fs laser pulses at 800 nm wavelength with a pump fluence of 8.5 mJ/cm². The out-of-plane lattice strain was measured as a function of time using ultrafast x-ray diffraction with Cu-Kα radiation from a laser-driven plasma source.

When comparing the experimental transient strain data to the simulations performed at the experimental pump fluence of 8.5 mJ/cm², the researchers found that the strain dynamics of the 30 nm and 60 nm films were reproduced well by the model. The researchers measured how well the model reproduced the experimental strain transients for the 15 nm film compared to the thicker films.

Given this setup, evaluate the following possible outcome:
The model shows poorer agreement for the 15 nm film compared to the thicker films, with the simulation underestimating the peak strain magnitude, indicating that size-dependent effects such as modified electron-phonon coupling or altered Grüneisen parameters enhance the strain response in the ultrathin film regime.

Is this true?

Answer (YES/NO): NO